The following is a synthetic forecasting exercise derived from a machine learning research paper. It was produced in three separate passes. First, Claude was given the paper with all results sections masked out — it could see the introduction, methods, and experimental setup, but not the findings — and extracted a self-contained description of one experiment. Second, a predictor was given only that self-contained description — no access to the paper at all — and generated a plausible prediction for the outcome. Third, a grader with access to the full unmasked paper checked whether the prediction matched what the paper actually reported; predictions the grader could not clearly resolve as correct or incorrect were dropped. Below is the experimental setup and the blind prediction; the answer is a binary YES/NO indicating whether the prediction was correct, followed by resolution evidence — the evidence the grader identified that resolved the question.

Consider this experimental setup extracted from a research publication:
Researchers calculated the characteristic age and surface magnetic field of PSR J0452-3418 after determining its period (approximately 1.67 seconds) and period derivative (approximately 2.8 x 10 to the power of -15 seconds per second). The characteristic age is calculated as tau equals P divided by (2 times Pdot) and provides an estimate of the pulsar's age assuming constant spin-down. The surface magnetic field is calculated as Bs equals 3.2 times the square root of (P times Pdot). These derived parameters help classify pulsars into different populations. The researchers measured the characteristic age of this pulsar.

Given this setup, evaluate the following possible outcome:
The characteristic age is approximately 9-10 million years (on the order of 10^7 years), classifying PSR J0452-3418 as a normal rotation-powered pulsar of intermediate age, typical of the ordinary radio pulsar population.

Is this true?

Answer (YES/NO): YES